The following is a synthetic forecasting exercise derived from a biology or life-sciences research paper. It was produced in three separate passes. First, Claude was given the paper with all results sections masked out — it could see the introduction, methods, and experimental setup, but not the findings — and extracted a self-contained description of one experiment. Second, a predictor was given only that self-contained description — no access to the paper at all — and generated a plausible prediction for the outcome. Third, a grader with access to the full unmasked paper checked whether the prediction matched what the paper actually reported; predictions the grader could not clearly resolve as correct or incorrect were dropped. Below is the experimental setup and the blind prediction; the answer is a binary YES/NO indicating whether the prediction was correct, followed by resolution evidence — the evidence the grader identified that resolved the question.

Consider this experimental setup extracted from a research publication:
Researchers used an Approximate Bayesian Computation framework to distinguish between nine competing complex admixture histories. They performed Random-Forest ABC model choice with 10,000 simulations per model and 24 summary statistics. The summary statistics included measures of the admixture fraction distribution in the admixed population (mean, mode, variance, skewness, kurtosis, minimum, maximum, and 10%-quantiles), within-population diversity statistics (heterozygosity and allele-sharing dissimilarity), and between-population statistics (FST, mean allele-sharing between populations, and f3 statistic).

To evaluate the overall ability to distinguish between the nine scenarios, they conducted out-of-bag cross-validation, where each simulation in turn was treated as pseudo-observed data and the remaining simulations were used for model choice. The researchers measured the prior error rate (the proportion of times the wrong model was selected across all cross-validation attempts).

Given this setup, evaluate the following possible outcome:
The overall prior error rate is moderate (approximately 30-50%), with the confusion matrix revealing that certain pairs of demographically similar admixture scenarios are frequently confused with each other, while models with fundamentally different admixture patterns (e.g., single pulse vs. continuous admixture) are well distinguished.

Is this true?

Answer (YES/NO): NO